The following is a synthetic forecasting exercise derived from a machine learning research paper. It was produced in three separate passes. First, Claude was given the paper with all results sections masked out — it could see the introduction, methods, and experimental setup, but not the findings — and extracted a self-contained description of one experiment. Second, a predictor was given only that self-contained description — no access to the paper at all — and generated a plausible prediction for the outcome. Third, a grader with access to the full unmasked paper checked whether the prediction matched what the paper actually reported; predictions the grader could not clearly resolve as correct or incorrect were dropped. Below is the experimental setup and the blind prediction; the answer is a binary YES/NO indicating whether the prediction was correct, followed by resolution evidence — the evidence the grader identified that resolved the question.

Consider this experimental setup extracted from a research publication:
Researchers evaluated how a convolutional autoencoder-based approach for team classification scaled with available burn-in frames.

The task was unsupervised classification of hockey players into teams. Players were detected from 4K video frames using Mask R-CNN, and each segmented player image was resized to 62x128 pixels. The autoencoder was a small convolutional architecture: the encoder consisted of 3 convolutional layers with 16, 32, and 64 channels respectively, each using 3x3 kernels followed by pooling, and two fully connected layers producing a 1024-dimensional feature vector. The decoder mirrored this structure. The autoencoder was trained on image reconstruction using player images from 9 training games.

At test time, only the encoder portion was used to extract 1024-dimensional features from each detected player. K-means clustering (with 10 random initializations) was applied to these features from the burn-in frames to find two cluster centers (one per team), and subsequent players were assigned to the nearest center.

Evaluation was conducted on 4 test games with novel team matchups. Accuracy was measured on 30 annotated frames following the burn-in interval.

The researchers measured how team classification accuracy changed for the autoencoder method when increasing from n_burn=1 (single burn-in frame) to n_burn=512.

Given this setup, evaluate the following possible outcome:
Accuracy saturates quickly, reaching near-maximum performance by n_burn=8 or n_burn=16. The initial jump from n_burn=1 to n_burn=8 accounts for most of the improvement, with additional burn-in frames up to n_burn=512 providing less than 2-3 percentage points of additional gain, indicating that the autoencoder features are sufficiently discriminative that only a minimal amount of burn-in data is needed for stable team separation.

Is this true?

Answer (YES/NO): NO